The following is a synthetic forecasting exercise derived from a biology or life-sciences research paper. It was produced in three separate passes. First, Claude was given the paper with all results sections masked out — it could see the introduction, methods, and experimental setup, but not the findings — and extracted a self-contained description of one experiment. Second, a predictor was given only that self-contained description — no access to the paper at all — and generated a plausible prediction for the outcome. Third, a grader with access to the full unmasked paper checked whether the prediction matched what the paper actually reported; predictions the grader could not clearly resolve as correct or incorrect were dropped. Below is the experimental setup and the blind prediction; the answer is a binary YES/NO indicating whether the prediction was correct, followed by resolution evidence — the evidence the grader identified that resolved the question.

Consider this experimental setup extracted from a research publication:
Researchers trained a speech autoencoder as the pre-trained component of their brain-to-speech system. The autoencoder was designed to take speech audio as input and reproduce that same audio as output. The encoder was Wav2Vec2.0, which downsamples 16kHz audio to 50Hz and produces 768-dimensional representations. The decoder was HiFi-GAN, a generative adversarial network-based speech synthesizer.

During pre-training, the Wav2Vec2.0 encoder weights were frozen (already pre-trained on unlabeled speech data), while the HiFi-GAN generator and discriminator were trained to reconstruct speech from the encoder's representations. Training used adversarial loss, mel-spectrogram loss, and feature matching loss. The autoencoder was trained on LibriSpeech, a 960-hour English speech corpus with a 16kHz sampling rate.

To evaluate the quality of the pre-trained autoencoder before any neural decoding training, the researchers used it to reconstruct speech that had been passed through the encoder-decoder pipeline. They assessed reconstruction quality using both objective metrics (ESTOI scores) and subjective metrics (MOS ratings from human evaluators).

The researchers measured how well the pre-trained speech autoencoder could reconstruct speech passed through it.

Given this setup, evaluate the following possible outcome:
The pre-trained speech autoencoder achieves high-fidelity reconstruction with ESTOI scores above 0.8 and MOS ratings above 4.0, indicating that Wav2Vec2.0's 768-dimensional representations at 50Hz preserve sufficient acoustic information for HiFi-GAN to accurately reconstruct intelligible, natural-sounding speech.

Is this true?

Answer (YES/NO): NO